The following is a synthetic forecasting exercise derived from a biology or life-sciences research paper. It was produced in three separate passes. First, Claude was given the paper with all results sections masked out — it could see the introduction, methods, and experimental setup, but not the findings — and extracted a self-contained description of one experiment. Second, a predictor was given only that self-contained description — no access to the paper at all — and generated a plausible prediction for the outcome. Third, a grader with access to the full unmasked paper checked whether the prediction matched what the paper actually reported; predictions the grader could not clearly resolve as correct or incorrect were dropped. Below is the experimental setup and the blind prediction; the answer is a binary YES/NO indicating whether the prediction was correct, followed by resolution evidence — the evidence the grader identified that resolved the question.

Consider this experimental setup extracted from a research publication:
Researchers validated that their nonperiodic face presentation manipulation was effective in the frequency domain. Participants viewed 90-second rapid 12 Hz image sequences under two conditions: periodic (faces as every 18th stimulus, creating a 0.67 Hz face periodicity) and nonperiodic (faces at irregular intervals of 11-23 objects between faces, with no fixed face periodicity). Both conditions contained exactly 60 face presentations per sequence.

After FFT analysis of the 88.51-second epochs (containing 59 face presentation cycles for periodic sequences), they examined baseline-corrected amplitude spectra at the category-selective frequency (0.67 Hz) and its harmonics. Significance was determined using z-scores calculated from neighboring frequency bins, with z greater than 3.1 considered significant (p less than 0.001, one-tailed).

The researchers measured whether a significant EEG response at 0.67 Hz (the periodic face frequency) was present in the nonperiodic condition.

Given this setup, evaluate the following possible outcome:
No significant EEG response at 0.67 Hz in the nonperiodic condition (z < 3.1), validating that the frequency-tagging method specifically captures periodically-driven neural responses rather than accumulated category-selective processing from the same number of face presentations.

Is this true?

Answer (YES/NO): YES